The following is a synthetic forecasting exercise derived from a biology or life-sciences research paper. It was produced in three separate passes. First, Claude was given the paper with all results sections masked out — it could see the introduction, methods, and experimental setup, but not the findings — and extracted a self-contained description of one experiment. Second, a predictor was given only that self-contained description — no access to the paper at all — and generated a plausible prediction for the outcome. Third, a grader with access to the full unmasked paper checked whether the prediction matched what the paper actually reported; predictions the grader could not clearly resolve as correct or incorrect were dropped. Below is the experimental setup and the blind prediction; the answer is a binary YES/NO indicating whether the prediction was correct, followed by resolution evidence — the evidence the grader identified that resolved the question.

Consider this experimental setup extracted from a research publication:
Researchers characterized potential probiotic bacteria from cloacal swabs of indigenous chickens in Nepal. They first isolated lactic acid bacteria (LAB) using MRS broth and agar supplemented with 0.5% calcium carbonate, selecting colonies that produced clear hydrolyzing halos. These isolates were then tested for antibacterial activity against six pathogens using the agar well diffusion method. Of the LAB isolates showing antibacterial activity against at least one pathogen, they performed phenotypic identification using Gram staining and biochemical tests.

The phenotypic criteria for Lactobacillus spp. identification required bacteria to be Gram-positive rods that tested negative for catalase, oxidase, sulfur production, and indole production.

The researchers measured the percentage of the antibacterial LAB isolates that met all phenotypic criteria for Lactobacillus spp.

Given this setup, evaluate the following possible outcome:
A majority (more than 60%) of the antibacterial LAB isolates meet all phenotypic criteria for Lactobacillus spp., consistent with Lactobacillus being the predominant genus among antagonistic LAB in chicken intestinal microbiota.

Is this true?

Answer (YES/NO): YES